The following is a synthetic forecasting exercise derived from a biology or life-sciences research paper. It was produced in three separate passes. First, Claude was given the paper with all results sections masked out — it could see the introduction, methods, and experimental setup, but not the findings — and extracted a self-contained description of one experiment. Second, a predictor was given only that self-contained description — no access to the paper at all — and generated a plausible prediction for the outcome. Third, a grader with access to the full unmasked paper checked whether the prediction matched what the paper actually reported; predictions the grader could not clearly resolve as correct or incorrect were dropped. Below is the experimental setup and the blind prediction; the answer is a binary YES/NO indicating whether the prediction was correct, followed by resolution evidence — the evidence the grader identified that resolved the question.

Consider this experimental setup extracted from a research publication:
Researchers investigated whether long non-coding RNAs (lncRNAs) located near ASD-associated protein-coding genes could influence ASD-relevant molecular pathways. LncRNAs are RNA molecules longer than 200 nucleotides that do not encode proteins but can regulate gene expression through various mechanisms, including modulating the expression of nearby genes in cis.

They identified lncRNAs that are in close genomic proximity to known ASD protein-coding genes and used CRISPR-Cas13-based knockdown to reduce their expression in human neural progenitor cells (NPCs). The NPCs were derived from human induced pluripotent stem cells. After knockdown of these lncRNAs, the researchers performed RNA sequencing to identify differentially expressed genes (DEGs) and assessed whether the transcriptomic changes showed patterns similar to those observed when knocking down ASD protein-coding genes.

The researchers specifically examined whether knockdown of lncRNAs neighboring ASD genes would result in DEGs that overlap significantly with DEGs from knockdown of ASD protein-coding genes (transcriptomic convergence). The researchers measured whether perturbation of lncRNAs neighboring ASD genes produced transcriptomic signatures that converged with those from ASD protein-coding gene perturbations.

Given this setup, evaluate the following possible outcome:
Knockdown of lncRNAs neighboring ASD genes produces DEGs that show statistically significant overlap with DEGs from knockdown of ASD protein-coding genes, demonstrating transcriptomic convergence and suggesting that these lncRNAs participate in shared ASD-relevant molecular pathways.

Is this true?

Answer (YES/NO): YES